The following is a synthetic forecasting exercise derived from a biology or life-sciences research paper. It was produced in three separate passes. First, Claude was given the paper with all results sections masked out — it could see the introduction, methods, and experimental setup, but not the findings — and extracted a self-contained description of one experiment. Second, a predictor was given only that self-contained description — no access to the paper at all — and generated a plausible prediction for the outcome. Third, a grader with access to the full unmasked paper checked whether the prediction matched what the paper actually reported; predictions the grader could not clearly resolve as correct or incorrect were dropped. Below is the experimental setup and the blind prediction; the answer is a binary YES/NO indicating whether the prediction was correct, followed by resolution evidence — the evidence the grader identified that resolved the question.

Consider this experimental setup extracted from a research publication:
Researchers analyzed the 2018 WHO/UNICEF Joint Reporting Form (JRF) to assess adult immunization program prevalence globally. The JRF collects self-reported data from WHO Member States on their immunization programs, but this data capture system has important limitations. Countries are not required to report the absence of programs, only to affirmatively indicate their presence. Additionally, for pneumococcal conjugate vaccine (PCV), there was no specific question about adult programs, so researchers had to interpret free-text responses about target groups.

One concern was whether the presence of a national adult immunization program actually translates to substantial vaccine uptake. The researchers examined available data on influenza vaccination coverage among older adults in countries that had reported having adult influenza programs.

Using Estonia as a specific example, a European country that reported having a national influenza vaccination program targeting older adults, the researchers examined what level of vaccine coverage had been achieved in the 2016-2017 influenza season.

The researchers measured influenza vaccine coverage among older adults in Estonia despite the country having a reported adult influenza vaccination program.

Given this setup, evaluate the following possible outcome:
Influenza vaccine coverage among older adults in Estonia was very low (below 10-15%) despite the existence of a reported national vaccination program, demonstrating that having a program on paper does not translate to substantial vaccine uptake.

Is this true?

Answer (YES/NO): YES